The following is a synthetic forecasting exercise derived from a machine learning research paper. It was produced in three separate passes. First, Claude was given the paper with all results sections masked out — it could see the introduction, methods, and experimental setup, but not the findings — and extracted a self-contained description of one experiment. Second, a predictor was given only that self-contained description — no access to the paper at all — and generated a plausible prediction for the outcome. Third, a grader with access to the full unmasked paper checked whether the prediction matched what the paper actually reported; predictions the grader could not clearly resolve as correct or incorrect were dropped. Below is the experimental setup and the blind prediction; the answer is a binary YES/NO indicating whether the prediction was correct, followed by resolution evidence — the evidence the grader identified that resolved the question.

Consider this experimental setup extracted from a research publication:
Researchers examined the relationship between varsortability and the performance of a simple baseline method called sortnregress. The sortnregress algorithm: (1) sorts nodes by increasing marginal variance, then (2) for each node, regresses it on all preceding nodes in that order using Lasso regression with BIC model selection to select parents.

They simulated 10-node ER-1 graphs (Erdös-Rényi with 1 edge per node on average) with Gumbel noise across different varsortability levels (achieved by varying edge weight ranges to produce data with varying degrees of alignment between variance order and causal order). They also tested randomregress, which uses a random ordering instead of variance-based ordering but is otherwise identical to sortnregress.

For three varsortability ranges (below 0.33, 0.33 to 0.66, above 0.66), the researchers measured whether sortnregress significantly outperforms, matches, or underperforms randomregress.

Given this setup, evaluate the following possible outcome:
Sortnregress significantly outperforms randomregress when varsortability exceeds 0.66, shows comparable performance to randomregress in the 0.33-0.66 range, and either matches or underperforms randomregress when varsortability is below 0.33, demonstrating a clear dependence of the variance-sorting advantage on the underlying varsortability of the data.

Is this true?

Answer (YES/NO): YES